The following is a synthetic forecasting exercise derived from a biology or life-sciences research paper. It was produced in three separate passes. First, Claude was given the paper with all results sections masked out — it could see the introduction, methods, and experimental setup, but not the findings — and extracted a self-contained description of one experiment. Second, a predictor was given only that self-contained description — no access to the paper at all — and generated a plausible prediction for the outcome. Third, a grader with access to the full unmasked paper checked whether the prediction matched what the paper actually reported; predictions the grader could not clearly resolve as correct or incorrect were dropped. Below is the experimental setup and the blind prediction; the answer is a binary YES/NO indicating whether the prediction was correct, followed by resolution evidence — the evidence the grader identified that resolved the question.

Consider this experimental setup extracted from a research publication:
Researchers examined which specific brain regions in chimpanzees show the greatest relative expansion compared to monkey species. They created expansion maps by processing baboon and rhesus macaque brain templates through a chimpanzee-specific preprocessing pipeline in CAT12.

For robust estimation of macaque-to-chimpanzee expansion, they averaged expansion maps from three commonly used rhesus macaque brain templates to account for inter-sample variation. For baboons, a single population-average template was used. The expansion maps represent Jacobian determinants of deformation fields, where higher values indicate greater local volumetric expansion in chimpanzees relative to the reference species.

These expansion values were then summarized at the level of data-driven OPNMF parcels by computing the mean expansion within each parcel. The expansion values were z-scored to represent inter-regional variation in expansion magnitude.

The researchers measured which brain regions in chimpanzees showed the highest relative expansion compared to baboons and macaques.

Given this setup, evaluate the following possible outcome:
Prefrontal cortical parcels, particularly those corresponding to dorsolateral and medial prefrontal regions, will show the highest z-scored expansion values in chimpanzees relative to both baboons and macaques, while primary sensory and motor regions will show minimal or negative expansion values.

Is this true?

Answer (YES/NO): NO